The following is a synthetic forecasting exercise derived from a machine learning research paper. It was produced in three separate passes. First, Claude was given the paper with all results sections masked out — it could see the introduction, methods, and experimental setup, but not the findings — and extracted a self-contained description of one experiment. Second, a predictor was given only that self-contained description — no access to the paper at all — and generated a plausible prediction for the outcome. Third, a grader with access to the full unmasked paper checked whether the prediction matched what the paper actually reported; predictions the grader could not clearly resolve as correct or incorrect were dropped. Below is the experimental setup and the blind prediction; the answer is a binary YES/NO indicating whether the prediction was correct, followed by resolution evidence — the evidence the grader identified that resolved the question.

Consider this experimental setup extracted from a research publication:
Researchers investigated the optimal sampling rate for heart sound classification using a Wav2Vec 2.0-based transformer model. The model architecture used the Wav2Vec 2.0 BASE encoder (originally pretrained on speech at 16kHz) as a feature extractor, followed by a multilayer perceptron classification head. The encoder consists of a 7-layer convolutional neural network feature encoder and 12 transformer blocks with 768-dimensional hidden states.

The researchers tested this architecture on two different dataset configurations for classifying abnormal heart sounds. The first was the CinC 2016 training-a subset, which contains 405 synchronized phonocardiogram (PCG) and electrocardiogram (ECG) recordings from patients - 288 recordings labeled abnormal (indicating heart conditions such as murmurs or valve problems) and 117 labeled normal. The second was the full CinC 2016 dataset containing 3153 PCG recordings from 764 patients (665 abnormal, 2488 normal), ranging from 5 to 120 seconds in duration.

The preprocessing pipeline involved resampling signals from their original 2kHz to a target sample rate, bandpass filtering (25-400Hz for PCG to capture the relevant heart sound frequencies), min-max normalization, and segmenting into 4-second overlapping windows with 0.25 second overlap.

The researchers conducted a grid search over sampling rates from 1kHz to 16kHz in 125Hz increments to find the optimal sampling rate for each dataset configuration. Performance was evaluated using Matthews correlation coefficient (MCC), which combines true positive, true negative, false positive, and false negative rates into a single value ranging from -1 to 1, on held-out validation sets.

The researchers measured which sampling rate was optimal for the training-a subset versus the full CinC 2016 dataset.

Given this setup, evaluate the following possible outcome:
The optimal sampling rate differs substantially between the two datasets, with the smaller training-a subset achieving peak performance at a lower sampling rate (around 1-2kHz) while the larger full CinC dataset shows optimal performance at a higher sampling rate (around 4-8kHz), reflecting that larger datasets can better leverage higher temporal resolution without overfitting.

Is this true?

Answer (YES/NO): NO